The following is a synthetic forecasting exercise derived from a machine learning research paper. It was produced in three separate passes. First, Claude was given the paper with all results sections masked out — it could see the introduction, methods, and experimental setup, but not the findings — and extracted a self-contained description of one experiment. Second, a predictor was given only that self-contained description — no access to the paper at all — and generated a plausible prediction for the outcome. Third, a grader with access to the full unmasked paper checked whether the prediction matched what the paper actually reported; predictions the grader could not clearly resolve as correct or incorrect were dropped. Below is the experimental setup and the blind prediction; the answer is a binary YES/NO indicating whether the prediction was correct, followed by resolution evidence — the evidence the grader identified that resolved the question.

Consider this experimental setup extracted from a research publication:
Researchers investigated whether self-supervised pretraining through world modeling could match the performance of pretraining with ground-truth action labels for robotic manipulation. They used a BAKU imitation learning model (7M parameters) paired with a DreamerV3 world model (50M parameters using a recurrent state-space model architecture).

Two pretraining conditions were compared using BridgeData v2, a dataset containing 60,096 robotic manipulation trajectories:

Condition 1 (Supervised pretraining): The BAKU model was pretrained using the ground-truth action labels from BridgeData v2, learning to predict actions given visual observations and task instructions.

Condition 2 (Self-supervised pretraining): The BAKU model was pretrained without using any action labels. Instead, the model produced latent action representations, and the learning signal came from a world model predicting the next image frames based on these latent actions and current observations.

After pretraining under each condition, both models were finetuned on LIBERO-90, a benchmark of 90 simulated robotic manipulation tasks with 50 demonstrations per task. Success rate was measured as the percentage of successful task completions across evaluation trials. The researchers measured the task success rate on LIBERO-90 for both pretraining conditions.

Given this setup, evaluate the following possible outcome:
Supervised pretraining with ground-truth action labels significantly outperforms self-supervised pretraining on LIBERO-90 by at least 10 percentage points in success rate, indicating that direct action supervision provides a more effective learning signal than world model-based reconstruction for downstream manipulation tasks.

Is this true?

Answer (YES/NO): NO